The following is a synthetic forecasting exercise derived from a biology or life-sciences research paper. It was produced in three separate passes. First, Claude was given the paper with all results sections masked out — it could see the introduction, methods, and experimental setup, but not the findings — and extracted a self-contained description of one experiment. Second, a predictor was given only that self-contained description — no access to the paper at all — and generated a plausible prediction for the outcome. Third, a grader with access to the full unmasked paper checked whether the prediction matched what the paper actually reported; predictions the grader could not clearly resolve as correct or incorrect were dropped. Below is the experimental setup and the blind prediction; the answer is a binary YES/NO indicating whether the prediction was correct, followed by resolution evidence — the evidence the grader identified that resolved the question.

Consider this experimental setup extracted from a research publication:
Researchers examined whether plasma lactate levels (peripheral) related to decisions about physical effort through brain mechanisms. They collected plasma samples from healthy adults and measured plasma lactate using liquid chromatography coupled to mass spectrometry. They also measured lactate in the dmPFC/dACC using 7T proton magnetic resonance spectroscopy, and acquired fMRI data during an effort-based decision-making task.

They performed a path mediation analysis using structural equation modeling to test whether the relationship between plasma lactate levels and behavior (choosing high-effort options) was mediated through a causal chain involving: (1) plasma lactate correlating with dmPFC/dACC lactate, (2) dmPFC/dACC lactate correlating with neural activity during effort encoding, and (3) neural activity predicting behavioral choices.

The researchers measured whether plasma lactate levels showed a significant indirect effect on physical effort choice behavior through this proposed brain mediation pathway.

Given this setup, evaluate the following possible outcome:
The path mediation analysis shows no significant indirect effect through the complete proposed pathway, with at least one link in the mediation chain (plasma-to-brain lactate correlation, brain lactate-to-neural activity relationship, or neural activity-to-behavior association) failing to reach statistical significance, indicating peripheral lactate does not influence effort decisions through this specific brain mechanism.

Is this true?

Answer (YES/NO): NO